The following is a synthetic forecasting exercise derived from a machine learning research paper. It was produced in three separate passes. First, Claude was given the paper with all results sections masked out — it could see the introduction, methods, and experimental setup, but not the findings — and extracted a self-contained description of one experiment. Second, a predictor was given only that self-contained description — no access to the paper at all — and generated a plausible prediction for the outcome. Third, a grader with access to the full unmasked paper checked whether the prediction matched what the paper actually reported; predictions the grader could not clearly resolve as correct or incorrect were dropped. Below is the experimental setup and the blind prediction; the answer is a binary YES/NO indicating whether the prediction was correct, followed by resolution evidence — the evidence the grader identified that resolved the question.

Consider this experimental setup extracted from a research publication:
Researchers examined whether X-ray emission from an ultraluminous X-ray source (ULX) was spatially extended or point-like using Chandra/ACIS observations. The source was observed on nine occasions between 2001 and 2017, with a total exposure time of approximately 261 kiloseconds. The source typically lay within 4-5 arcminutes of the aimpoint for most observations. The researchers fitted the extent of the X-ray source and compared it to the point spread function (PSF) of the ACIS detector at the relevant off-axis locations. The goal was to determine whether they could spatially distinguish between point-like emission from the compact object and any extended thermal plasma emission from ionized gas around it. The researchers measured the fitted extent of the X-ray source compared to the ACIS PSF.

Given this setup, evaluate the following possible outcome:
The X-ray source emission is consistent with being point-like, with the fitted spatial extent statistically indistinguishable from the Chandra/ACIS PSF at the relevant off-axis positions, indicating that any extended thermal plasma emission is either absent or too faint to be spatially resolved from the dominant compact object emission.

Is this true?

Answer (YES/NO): YES